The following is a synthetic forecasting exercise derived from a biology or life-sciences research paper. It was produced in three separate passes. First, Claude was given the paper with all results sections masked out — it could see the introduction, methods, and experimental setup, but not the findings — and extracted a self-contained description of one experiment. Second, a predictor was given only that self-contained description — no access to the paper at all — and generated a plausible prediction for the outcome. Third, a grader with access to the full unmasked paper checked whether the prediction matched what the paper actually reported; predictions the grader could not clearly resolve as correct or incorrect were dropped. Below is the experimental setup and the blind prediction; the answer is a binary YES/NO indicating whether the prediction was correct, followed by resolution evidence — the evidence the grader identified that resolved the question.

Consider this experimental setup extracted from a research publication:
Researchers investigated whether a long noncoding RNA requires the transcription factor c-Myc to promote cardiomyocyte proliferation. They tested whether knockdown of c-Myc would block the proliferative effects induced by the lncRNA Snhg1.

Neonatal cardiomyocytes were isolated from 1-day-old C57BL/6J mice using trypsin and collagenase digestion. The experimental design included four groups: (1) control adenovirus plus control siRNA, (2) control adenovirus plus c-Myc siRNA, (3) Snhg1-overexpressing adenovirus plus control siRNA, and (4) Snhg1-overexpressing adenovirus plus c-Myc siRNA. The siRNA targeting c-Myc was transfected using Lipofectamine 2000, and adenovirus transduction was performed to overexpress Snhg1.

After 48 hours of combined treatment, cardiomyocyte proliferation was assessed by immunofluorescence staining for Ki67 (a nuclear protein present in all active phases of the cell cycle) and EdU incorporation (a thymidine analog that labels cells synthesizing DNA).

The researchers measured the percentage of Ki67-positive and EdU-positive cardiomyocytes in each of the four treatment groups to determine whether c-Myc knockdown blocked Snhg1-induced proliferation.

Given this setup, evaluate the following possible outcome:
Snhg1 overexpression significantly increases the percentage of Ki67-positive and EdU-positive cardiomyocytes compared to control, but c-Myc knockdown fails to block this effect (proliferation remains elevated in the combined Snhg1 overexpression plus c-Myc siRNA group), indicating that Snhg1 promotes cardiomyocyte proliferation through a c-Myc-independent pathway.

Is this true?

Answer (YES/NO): NO